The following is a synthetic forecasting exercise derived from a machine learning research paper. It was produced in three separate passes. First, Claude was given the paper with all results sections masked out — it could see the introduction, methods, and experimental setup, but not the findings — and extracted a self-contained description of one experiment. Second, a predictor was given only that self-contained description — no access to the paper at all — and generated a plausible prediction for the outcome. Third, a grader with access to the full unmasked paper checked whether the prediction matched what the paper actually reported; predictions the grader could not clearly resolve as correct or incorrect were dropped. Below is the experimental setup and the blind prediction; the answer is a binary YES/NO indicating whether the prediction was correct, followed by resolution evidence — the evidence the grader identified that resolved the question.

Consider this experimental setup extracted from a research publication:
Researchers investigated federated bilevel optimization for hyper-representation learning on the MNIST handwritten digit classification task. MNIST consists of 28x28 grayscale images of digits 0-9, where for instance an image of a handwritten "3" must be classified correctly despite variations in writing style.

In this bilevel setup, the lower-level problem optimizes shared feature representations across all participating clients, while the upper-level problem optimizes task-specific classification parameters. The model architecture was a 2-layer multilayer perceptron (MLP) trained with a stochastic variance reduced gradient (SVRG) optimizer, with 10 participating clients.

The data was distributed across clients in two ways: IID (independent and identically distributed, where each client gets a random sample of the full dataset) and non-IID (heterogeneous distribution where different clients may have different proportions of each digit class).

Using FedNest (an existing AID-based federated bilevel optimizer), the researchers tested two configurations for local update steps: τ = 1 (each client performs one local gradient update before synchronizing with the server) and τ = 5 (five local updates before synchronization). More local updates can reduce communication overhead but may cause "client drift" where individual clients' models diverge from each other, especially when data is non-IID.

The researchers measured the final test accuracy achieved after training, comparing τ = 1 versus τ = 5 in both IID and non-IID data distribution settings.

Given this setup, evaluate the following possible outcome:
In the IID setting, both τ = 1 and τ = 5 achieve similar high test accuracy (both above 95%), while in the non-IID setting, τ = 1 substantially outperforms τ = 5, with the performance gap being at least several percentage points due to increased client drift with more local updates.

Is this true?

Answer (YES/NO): NO